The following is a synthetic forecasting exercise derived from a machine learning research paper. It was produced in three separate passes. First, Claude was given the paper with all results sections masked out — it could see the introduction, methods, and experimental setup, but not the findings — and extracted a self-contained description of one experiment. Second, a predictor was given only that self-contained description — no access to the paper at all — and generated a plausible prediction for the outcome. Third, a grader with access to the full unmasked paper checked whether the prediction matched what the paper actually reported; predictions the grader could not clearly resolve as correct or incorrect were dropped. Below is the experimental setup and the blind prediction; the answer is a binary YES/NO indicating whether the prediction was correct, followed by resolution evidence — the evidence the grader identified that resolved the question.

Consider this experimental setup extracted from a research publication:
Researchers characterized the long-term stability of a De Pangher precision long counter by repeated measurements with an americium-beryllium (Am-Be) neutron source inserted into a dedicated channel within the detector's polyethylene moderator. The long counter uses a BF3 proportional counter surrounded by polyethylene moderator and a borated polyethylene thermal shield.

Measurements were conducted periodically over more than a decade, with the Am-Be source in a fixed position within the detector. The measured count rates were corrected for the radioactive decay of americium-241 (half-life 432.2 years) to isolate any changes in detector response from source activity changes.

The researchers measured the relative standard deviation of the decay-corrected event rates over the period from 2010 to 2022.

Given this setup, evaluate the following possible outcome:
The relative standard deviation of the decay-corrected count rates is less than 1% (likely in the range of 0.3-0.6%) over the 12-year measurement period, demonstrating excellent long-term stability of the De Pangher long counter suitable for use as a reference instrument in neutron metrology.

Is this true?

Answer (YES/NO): YES